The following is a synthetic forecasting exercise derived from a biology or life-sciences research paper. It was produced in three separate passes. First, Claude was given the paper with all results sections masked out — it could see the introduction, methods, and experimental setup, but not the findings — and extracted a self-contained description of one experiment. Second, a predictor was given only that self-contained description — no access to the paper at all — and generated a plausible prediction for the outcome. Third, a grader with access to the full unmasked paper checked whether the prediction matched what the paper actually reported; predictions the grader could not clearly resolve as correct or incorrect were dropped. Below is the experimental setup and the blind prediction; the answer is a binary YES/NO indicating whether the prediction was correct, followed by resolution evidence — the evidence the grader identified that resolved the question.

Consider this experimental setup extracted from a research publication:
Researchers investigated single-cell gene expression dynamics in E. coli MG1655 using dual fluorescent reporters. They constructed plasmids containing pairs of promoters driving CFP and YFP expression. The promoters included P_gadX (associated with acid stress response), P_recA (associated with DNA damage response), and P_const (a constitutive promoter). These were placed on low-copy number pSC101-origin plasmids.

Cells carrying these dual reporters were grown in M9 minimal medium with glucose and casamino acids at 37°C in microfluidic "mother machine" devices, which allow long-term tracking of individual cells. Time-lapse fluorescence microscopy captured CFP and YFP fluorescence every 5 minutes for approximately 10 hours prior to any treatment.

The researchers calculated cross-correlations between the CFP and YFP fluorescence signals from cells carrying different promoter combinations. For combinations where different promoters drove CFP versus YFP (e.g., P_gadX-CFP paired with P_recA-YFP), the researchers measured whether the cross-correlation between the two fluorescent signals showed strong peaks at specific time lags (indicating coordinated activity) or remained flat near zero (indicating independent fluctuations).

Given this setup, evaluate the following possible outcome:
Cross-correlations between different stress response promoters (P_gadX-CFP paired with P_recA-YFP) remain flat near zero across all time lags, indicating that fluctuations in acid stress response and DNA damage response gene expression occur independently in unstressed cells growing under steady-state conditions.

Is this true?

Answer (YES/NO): NO